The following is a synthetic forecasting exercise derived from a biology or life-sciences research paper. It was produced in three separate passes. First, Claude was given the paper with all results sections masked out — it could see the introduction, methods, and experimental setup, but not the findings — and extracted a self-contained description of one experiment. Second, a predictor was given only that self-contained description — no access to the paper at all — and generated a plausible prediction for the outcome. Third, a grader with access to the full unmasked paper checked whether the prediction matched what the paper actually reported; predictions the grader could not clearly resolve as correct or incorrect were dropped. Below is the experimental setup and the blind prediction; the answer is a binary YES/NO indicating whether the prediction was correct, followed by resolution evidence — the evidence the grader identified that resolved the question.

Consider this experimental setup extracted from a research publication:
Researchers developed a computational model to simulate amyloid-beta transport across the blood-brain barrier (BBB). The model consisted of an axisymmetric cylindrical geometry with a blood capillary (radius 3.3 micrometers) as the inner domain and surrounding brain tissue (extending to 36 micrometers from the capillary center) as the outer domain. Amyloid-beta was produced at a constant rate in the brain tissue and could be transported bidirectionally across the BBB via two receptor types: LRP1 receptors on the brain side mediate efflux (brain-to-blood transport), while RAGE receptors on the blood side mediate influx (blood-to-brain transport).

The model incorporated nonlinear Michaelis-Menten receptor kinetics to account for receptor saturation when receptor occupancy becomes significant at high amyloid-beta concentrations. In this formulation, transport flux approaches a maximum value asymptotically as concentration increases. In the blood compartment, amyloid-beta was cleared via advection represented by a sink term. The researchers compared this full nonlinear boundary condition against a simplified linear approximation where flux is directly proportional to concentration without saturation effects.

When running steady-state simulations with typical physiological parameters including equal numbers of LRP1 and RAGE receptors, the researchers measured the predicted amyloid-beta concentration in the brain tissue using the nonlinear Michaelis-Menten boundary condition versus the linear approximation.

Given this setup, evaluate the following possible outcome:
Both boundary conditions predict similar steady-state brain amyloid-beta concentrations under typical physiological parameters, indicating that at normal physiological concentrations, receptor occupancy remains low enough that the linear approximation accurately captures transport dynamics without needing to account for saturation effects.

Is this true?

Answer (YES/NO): NO